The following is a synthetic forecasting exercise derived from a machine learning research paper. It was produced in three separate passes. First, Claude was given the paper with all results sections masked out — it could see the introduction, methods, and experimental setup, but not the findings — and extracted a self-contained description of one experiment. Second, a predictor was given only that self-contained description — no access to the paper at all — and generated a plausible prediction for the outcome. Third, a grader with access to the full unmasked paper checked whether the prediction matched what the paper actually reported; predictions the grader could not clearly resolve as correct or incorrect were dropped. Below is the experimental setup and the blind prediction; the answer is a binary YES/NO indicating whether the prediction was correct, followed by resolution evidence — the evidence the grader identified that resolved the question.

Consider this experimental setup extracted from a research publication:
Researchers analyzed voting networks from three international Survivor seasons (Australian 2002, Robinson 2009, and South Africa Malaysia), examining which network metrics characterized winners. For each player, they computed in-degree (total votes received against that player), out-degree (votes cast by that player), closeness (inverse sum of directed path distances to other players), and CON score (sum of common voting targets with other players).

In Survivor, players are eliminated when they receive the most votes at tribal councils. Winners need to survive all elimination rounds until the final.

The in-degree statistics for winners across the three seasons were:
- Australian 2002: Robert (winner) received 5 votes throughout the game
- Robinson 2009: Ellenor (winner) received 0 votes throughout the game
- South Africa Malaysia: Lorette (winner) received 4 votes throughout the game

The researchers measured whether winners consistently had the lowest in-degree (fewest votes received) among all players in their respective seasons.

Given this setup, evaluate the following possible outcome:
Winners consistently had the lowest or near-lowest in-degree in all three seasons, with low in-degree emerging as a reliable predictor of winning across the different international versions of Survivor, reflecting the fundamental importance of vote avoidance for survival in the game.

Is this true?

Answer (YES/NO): NO